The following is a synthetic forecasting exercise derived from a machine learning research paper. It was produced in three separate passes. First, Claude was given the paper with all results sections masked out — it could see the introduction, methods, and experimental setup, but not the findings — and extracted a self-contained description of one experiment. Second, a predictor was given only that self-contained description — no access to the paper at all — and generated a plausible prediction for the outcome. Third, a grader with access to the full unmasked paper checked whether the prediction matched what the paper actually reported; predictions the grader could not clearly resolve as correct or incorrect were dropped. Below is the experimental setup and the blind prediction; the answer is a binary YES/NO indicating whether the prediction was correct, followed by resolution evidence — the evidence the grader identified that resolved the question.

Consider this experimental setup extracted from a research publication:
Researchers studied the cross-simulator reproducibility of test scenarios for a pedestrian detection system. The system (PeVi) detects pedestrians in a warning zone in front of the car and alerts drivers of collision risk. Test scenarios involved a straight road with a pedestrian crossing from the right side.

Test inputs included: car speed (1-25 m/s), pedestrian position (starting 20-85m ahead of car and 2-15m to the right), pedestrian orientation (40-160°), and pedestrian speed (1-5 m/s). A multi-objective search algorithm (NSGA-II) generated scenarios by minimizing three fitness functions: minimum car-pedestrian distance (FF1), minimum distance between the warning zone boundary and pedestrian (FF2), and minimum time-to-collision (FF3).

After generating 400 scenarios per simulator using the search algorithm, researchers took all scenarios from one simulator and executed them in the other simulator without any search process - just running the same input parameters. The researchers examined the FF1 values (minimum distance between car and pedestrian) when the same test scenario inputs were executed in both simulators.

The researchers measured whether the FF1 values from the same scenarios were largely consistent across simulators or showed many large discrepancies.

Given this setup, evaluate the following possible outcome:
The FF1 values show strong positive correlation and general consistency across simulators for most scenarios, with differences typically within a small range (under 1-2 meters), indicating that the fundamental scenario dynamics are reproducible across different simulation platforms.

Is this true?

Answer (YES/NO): NO